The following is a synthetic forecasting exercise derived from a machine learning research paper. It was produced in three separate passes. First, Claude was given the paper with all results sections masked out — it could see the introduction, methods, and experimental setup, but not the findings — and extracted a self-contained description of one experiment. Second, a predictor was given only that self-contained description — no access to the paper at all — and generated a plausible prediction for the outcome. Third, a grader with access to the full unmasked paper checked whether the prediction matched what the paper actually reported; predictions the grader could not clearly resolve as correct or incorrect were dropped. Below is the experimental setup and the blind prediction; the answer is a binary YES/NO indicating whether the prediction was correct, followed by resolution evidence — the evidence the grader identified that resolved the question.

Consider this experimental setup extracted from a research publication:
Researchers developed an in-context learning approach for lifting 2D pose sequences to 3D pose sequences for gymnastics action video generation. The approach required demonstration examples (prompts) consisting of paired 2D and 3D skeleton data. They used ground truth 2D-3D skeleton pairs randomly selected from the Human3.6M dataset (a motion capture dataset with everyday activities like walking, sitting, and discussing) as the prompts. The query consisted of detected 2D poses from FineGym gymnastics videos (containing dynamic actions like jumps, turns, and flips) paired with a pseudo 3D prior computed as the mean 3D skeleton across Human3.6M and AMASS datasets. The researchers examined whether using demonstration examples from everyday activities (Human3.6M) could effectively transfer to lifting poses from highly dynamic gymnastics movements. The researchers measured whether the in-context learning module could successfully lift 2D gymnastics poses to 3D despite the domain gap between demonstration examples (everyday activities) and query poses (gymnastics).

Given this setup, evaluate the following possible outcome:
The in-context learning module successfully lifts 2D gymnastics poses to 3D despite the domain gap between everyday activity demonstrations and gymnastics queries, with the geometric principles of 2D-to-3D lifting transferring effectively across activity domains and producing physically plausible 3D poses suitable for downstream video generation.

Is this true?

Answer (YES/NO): NO